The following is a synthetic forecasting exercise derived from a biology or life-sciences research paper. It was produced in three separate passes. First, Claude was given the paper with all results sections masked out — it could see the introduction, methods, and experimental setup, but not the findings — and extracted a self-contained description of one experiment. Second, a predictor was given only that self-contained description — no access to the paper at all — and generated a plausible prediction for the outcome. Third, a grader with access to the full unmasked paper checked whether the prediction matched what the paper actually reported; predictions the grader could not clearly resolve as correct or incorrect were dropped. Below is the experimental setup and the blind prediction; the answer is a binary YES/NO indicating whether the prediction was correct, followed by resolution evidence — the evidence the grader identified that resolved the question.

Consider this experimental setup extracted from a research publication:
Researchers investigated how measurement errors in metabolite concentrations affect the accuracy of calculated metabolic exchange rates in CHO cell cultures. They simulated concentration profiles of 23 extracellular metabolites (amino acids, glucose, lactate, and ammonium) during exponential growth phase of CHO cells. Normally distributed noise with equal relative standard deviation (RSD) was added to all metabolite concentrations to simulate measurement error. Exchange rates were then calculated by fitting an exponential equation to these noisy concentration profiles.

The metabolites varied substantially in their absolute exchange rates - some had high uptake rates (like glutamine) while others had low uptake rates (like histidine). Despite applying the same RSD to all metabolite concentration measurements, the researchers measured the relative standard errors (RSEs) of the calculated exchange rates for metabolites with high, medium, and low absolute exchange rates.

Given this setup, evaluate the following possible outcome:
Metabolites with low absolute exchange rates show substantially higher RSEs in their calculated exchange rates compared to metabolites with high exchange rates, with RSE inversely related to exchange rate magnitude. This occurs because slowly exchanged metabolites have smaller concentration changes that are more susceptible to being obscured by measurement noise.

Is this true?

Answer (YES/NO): YES